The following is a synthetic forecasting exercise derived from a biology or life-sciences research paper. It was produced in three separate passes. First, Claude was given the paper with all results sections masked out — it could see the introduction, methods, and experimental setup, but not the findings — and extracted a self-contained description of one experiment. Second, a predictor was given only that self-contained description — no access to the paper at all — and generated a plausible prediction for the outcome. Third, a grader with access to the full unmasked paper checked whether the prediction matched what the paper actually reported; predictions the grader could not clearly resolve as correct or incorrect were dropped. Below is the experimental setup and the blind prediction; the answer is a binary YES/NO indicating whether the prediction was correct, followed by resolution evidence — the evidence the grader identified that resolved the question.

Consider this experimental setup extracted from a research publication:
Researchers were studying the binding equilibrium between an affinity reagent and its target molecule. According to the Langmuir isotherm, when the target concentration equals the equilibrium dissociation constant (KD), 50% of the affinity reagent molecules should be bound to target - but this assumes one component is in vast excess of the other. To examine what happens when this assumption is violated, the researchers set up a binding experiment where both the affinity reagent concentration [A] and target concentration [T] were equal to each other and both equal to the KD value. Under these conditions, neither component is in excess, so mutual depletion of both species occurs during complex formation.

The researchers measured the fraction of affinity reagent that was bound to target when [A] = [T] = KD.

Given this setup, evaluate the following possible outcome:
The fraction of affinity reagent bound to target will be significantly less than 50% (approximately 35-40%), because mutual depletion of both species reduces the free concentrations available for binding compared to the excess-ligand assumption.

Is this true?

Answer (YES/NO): YES